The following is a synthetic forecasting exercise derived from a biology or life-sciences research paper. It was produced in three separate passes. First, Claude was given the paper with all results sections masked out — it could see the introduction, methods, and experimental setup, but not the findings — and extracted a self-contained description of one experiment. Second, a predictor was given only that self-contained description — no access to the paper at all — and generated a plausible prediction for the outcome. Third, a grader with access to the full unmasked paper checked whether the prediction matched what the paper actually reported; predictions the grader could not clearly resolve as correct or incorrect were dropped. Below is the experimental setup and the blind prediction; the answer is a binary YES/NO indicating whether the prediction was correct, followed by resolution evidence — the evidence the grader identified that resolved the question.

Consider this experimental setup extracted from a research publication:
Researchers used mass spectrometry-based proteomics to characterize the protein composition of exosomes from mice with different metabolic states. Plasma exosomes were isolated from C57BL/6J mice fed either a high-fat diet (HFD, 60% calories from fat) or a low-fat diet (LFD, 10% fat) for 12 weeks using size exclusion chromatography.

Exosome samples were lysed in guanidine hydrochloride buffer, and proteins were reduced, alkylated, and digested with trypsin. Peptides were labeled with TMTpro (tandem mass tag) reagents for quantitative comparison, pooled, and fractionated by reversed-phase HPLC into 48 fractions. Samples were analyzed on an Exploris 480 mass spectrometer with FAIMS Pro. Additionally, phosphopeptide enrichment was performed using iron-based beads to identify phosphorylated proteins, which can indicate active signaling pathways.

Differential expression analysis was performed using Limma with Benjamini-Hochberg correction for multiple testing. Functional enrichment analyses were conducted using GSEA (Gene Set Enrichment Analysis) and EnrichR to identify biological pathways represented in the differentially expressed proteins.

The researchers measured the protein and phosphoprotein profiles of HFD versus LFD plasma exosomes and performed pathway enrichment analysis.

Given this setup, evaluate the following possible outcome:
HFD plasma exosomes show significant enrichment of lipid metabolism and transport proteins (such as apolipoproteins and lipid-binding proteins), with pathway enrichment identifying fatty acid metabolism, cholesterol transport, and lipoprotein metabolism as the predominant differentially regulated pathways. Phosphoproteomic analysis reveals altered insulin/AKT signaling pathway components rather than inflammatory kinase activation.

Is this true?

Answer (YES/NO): NO